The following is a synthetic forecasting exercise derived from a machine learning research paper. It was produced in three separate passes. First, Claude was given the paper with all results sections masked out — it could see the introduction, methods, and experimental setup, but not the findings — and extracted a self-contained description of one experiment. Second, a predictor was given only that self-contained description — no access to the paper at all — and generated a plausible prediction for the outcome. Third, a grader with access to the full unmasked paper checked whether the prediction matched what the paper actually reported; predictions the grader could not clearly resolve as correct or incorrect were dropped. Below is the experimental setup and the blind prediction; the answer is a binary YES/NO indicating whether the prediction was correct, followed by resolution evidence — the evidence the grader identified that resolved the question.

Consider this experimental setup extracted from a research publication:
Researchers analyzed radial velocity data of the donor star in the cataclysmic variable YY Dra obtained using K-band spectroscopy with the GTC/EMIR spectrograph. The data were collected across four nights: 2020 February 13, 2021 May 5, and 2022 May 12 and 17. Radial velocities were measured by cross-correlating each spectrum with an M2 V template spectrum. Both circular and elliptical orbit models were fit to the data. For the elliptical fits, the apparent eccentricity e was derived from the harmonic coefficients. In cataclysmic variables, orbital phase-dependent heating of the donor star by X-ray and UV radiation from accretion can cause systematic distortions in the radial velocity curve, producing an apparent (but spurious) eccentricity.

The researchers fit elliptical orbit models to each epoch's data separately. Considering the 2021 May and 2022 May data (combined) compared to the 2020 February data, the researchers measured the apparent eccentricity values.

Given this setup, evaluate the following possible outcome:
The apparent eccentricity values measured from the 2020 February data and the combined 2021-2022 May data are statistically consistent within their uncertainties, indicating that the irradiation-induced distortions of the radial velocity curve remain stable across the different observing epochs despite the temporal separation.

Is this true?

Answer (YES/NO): NO